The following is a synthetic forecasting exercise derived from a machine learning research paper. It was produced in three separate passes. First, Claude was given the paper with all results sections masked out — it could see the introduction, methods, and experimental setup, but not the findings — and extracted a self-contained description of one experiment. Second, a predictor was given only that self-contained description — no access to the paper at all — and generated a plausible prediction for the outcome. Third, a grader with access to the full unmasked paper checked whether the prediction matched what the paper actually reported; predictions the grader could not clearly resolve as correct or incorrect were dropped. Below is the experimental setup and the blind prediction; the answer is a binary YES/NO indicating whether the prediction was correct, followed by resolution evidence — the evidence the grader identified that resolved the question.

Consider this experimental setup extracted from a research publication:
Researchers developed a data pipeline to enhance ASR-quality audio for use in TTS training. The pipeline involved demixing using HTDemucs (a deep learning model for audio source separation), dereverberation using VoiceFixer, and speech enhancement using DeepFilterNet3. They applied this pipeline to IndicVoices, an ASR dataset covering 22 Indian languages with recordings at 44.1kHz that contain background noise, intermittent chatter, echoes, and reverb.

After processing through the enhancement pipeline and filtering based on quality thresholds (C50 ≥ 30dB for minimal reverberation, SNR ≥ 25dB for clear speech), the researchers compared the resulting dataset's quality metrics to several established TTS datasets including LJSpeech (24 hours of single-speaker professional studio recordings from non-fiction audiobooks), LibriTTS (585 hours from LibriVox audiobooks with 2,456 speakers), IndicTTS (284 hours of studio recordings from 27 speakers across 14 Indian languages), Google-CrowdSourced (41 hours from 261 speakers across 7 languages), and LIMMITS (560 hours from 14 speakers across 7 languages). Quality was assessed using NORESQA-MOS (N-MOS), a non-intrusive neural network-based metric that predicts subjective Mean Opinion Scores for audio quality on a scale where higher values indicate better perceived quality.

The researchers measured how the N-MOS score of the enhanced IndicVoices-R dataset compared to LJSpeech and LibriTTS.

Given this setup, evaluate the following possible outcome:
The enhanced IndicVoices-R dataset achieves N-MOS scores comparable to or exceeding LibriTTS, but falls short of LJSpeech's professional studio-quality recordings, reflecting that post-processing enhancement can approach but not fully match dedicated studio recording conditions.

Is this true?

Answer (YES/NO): NO